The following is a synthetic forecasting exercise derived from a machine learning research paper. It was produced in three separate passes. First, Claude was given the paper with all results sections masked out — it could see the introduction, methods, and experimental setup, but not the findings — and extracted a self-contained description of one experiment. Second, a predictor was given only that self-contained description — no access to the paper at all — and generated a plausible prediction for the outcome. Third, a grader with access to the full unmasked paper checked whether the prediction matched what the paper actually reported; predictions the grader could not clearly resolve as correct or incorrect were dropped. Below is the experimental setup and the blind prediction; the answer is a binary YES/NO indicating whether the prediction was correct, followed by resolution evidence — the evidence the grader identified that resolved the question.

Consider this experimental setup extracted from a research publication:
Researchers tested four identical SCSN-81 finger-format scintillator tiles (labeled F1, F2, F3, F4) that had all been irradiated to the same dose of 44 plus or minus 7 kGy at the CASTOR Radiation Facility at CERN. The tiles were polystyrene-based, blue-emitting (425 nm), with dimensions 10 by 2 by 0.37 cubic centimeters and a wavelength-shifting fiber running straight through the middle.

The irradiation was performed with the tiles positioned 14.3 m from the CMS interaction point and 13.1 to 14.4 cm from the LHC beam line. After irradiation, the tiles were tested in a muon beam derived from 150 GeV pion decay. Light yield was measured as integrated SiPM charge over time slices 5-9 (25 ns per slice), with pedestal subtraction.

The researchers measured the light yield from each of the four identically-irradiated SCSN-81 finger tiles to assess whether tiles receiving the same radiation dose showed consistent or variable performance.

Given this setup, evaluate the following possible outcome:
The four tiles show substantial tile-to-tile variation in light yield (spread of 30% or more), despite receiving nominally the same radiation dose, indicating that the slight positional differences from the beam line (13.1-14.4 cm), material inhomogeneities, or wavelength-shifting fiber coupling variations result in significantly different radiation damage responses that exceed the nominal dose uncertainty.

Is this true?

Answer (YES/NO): NO